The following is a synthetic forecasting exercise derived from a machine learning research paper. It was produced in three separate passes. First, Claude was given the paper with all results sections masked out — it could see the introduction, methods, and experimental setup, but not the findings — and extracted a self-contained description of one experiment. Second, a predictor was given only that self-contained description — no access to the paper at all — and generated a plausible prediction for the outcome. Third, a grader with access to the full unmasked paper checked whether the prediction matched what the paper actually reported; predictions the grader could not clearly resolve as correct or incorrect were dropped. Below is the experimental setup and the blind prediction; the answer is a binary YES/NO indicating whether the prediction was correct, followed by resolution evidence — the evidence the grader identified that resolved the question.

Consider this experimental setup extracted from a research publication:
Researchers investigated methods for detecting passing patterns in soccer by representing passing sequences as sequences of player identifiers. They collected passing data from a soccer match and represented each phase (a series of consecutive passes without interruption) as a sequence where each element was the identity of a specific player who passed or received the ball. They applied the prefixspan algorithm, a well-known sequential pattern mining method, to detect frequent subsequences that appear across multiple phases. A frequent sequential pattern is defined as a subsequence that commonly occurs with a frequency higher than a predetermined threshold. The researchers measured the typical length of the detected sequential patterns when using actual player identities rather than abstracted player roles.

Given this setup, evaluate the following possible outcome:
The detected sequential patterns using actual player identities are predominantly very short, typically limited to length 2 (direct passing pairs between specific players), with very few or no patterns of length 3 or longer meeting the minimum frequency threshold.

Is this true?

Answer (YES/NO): YES